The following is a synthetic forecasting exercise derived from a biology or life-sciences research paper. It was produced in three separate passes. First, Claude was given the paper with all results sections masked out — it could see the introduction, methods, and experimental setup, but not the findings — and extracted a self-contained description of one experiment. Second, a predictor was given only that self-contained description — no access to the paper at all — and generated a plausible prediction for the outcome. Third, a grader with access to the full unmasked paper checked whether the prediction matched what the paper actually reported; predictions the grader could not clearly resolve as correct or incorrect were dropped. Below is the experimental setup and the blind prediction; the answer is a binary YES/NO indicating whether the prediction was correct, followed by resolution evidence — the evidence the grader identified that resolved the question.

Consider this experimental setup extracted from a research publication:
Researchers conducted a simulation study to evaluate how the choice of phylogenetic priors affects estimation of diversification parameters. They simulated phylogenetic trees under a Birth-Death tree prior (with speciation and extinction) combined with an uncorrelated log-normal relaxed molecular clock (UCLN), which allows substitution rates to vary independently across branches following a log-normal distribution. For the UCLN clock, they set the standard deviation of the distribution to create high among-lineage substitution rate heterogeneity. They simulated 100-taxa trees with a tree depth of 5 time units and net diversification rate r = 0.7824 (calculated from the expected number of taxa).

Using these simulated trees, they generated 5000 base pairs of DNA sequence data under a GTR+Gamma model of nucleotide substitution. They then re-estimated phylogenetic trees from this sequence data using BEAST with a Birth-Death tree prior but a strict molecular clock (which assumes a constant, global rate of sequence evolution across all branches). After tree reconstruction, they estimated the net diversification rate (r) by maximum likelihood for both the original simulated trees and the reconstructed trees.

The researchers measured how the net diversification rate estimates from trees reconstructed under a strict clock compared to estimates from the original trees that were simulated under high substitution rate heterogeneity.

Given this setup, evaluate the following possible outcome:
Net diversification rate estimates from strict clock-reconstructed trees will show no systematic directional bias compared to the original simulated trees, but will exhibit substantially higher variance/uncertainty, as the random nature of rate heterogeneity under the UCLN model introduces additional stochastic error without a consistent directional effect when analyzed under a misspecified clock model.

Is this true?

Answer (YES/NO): NO